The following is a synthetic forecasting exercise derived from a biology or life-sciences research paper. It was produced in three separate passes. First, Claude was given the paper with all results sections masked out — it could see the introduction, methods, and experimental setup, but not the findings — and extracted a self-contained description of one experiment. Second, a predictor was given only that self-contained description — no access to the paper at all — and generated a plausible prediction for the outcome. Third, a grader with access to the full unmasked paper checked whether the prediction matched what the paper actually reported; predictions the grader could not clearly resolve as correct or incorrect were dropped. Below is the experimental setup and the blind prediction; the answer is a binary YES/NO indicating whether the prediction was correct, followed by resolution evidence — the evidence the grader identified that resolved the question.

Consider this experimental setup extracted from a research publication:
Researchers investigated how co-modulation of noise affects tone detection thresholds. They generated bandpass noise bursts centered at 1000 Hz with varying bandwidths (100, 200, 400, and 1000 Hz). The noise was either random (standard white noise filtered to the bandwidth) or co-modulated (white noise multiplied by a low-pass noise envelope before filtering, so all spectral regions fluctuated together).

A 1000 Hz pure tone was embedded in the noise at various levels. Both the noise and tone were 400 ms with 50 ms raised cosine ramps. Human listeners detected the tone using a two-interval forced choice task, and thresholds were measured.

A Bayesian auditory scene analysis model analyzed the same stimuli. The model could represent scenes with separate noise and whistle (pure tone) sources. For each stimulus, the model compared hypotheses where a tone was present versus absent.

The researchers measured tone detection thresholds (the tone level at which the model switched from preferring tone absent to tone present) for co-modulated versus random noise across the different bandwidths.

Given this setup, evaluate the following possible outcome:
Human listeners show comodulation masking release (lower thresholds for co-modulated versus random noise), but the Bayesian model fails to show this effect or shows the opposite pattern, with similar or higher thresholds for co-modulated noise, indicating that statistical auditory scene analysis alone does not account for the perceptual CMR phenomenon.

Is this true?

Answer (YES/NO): NO